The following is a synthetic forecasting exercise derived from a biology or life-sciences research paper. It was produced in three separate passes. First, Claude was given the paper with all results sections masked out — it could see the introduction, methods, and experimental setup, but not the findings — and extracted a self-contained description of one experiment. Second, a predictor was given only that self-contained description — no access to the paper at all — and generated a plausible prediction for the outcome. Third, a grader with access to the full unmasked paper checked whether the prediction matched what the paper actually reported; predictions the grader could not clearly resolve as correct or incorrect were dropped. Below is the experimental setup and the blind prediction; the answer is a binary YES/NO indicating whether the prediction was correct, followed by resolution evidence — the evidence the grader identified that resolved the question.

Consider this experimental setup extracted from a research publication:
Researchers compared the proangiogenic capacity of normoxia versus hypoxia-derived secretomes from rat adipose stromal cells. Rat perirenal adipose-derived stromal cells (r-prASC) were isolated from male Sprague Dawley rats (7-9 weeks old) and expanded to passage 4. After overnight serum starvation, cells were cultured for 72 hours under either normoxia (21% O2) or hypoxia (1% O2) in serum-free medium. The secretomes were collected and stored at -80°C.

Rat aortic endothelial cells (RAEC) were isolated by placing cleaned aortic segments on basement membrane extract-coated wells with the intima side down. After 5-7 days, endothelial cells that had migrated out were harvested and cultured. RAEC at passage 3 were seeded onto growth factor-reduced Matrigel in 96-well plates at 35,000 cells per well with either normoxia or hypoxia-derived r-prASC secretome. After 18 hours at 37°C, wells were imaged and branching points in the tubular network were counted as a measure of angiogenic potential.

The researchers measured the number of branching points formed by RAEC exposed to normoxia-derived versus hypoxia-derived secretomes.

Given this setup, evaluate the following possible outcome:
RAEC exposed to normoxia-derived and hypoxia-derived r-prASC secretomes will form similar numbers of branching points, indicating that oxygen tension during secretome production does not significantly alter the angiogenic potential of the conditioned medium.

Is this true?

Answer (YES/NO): YES